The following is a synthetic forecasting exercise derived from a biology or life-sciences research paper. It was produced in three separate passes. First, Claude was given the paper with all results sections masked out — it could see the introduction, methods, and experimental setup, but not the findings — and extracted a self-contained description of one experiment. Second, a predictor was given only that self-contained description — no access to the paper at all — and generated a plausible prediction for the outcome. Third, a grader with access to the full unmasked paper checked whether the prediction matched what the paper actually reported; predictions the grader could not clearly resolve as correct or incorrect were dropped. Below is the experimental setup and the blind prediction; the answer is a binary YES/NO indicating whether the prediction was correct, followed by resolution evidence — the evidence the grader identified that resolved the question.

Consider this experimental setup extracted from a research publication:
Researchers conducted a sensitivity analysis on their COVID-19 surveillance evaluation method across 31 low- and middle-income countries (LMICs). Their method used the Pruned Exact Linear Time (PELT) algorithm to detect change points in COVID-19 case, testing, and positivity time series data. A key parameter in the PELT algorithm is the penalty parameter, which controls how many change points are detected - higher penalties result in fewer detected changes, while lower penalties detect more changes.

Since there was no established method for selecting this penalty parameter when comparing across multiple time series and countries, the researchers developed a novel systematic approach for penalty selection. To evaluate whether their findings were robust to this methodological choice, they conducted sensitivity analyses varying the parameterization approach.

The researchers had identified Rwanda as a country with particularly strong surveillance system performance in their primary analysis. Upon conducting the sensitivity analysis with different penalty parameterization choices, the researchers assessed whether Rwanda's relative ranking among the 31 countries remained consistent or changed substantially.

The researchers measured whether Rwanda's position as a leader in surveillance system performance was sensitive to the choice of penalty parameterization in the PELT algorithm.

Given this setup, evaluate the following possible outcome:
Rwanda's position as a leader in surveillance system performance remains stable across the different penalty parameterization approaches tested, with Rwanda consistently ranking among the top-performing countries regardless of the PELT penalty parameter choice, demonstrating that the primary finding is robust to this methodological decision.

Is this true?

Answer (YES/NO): YES